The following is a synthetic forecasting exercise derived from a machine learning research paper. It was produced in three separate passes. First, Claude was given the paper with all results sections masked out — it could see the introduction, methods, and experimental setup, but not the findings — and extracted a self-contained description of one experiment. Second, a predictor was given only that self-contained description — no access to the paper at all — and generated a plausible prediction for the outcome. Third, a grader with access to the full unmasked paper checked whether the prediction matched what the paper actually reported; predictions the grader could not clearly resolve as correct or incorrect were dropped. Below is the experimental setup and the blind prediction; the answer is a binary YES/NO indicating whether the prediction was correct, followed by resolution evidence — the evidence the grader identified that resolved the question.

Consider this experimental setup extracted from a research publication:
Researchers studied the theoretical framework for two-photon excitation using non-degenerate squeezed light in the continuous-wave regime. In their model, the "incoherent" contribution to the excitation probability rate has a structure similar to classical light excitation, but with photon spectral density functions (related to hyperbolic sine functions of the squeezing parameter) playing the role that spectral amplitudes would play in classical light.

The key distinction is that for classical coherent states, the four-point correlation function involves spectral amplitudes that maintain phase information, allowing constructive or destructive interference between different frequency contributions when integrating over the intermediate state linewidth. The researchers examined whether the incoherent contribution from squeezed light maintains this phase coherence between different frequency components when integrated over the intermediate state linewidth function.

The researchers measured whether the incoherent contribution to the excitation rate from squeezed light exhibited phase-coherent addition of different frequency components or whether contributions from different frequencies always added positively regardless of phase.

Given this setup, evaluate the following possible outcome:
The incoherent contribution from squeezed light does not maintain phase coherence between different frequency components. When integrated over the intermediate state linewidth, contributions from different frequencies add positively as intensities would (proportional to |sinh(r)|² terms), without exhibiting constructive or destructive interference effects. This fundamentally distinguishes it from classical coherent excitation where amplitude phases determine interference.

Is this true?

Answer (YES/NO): YES